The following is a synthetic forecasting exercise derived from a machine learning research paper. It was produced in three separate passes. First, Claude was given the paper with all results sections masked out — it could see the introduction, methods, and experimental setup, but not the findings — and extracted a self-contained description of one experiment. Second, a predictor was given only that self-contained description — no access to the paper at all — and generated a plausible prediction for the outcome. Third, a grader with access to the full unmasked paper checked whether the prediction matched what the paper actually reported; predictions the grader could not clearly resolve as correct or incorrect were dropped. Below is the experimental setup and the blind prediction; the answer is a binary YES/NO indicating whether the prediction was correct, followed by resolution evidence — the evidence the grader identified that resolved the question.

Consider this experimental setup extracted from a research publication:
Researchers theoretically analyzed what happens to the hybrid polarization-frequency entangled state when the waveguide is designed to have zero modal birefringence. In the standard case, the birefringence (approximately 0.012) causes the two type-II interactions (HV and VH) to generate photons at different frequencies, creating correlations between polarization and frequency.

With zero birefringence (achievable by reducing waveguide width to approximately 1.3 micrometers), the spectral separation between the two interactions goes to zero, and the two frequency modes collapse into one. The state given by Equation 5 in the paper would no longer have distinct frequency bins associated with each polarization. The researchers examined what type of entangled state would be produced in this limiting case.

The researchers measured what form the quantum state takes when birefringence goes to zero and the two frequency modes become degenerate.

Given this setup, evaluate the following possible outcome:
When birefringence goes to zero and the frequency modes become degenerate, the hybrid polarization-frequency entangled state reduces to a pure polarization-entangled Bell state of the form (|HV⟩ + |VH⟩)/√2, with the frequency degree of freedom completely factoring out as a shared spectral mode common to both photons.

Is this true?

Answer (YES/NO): NO